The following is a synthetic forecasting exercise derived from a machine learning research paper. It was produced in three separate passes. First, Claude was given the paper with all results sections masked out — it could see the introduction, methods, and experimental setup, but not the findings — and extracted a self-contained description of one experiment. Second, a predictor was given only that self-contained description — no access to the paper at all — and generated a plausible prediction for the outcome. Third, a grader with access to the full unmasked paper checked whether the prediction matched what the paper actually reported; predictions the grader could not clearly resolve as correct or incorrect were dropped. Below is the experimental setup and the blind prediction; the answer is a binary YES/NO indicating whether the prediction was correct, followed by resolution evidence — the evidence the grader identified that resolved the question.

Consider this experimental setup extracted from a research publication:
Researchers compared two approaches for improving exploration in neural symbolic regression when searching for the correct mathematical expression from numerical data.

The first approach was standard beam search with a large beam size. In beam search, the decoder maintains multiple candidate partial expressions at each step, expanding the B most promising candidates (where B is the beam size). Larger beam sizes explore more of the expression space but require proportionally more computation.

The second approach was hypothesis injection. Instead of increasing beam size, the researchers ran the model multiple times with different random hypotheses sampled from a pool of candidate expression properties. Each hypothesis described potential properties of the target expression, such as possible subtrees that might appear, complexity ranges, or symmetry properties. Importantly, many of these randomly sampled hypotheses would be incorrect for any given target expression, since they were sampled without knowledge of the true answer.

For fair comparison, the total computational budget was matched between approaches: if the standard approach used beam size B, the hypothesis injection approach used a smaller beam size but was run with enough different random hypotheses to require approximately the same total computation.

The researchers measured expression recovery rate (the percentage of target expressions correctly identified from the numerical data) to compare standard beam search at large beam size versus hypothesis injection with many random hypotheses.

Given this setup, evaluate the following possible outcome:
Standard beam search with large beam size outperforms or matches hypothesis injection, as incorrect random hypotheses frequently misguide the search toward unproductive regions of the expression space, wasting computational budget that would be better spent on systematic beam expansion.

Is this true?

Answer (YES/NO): NO